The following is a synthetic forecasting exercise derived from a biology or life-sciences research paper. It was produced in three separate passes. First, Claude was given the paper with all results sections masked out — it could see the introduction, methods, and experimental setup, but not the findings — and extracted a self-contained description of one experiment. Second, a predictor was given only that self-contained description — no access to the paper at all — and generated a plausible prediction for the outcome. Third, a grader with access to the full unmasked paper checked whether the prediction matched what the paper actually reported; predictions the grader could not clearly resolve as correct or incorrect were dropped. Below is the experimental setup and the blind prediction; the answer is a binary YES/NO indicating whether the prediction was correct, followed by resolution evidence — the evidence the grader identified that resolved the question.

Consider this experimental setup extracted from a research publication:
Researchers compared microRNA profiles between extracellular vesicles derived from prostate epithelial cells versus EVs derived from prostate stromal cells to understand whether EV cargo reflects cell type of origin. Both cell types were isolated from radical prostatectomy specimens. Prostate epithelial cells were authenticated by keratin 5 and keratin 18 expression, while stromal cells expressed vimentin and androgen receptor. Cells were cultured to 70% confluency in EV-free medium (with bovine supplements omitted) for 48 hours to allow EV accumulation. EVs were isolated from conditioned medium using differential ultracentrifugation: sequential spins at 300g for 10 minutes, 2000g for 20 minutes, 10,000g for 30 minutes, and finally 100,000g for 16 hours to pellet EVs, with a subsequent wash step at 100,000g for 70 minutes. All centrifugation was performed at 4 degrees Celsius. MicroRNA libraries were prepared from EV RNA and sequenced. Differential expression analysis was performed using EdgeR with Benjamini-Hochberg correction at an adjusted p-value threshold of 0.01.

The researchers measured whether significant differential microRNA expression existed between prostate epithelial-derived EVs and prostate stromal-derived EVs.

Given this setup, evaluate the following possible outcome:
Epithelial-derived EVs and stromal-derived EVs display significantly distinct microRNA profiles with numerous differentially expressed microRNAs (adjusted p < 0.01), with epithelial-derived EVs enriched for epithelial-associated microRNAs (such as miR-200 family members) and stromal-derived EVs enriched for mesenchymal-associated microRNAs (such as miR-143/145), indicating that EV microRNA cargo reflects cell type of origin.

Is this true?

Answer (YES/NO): NO